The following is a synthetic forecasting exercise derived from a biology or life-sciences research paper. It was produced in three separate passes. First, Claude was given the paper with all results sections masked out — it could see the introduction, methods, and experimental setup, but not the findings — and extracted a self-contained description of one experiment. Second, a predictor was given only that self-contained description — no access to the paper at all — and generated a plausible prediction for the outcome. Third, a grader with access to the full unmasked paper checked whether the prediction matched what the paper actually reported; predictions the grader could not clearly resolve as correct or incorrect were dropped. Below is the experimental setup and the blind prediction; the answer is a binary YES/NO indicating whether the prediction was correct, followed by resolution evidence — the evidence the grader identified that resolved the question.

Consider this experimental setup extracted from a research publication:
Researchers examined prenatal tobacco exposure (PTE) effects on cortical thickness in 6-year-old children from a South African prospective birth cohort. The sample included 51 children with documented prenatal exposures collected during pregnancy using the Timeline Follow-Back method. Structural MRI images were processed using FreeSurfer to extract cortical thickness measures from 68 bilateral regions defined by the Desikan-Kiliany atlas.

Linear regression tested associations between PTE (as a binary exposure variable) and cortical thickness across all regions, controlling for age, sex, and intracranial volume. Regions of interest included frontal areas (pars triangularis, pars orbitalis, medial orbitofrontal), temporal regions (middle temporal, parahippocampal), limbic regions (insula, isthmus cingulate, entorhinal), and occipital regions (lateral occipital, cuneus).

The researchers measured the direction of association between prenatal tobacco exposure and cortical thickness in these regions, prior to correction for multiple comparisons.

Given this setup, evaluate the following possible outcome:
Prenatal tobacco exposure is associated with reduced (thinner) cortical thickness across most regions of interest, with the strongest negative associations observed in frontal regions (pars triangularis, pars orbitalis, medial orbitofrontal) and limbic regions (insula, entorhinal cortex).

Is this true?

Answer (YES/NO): NO